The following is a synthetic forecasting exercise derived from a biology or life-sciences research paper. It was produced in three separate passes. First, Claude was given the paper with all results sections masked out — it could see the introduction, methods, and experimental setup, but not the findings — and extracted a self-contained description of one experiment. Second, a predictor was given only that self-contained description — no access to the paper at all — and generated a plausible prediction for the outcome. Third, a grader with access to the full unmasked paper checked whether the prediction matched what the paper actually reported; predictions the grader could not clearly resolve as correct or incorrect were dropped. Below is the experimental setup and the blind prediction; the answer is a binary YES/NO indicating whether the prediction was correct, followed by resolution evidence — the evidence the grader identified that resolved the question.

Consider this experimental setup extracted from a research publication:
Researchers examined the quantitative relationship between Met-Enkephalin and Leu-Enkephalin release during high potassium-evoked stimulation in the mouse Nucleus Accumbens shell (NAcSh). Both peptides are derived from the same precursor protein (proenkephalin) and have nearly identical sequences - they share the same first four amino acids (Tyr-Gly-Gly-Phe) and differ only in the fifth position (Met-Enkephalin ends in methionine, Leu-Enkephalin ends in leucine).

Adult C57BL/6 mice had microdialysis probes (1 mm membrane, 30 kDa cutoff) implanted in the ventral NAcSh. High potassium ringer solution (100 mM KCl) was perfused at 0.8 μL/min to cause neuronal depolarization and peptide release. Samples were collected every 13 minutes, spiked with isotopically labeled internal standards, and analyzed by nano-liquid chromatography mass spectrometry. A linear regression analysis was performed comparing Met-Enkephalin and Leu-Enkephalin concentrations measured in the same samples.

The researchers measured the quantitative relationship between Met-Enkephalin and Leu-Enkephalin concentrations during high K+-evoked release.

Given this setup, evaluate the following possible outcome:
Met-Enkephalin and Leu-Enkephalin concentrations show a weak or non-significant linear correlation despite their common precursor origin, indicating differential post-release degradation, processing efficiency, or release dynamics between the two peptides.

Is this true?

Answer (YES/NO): NO